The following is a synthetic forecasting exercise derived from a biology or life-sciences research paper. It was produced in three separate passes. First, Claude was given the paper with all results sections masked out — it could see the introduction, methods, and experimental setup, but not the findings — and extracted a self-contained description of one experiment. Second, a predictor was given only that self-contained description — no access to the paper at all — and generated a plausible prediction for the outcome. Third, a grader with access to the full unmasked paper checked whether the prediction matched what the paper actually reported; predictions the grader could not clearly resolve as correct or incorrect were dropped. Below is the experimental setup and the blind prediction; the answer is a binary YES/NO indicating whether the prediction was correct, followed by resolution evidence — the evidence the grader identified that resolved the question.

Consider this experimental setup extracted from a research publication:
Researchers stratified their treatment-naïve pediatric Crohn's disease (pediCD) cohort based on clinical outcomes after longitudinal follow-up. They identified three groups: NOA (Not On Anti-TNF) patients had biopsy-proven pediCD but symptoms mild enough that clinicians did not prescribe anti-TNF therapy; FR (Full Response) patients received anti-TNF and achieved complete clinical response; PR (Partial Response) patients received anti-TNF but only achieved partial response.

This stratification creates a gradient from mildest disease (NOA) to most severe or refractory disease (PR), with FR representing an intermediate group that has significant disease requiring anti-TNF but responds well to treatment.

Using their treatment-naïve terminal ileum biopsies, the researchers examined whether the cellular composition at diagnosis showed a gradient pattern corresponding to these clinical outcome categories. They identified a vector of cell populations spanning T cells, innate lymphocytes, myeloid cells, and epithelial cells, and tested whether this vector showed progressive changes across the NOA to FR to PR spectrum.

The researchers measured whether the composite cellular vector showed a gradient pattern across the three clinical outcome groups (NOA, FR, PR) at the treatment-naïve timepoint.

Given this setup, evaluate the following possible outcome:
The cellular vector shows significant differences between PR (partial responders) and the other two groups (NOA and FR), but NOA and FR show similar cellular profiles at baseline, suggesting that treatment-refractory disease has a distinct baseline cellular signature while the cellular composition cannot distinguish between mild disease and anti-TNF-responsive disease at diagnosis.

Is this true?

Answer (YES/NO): NO